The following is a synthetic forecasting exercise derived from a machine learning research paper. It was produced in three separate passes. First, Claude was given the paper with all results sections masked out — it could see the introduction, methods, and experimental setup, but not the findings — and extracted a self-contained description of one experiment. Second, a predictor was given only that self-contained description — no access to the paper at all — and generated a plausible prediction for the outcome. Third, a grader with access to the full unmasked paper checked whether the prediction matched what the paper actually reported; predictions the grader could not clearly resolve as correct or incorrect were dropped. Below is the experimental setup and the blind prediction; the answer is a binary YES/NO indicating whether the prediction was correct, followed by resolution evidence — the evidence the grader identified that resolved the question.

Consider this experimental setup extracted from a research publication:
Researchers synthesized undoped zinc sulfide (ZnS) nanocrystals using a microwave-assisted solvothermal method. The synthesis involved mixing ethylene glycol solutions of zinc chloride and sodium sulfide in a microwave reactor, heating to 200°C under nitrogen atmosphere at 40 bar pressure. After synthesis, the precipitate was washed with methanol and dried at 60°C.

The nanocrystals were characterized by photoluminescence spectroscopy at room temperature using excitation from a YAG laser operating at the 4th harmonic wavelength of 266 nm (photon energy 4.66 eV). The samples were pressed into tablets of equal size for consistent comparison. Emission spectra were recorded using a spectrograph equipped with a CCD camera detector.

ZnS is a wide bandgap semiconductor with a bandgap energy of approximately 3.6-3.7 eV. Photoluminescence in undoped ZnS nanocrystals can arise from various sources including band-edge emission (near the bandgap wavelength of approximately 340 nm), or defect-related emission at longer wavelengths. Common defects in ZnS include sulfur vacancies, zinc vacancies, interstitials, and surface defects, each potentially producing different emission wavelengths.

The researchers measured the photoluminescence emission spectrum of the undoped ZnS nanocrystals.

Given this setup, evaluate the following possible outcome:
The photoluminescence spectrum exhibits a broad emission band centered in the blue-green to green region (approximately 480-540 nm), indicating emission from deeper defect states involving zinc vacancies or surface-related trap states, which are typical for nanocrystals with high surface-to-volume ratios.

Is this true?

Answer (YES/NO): YES